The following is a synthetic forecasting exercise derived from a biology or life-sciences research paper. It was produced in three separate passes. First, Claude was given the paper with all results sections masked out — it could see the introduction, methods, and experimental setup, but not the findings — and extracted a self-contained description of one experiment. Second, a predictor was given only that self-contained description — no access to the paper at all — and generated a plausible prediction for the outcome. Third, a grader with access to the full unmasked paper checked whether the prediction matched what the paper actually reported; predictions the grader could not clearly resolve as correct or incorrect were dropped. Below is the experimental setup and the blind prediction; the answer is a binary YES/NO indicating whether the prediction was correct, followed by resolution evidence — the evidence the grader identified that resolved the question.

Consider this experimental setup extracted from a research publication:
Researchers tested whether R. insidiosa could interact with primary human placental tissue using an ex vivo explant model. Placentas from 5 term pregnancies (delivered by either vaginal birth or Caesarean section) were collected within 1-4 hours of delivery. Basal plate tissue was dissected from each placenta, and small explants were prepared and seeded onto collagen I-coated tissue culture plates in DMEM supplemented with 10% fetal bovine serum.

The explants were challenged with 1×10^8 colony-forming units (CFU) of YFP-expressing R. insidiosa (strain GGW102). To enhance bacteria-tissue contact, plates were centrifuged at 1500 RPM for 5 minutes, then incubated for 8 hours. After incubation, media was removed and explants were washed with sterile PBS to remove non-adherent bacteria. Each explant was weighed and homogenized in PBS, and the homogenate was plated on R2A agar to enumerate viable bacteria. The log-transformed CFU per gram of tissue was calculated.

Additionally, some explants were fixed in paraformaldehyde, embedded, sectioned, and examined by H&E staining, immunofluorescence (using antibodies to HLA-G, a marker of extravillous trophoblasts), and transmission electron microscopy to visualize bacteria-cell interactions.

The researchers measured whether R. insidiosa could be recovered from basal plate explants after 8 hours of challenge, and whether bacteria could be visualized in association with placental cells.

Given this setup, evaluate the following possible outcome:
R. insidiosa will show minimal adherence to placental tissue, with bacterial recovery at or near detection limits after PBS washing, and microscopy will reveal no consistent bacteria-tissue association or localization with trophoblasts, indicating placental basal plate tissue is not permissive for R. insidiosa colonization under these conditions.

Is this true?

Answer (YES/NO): NO